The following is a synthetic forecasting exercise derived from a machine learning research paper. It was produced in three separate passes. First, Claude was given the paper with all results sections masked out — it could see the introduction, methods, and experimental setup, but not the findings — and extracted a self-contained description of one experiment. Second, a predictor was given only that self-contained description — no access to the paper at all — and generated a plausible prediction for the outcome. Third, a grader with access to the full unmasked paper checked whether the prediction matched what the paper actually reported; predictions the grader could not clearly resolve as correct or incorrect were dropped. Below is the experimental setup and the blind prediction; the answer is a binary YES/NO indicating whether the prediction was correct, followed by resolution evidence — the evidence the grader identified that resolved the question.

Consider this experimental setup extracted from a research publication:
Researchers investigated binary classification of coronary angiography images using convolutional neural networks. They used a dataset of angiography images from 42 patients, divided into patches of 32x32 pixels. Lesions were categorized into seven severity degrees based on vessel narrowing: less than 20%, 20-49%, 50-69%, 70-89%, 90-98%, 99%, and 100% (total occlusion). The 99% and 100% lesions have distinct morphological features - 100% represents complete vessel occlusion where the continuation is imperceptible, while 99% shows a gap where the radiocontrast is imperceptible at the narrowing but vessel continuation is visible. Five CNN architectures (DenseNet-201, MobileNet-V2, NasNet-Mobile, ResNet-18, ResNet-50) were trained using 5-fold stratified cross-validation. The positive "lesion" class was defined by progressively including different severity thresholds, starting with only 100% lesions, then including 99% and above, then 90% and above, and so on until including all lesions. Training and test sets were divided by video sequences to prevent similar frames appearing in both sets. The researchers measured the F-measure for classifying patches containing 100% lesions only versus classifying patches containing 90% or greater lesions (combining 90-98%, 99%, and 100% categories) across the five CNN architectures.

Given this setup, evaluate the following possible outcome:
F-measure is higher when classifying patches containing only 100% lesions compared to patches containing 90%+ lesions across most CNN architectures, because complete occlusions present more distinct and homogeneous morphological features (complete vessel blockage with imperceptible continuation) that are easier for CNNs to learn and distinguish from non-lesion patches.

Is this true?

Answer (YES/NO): YES